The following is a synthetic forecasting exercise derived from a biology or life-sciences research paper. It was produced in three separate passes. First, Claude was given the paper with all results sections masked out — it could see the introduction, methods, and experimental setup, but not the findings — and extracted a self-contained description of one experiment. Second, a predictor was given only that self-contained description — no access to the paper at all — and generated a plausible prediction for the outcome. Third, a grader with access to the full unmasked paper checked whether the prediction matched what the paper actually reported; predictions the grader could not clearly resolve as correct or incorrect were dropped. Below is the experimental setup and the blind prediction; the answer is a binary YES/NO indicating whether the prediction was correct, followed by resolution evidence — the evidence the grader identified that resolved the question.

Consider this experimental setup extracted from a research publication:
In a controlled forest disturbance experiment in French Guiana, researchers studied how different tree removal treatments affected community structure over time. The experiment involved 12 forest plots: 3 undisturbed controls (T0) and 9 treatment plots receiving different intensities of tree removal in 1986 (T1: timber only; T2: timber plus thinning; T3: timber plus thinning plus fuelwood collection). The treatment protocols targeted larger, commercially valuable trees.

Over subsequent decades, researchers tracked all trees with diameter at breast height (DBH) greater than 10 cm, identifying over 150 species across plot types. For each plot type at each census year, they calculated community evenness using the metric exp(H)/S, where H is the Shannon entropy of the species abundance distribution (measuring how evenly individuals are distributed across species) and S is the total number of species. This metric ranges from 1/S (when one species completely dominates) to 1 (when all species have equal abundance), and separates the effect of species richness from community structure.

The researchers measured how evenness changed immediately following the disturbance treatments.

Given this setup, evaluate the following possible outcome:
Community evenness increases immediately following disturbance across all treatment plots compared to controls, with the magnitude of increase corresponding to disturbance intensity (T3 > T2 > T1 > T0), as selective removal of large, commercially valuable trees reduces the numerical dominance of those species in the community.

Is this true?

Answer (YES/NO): NO